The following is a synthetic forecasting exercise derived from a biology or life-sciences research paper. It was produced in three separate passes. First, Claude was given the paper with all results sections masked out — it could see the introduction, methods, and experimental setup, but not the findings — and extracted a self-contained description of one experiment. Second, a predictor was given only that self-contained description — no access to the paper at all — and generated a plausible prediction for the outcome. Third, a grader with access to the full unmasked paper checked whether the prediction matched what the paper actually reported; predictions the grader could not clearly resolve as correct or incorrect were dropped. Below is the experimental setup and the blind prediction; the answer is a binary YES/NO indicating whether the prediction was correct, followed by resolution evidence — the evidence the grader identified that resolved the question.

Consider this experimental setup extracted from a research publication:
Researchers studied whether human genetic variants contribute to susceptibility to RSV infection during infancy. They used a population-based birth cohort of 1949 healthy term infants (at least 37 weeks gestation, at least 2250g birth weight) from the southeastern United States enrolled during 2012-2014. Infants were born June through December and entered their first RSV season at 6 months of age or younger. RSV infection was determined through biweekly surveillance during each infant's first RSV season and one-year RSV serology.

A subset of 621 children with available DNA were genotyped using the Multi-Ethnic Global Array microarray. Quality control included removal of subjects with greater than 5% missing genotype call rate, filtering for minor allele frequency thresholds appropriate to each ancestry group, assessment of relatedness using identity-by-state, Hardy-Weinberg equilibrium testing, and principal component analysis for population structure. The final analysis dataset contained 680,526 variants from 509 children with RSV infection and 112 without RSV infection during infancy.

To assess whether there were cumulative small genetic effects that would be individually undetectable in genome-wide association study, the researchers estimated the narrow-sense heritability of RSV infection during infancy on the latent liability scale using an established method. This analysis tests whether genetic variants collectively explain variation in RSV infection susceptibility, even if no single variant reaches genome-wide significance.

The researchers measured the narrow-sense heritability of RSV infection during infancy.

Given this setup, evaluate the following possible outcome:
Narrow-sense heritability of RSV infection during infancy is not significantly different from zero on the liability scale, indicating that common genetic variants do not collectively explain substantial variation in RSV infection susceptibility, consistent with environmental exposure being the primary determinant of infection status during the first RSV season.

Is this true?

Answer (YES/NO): YES